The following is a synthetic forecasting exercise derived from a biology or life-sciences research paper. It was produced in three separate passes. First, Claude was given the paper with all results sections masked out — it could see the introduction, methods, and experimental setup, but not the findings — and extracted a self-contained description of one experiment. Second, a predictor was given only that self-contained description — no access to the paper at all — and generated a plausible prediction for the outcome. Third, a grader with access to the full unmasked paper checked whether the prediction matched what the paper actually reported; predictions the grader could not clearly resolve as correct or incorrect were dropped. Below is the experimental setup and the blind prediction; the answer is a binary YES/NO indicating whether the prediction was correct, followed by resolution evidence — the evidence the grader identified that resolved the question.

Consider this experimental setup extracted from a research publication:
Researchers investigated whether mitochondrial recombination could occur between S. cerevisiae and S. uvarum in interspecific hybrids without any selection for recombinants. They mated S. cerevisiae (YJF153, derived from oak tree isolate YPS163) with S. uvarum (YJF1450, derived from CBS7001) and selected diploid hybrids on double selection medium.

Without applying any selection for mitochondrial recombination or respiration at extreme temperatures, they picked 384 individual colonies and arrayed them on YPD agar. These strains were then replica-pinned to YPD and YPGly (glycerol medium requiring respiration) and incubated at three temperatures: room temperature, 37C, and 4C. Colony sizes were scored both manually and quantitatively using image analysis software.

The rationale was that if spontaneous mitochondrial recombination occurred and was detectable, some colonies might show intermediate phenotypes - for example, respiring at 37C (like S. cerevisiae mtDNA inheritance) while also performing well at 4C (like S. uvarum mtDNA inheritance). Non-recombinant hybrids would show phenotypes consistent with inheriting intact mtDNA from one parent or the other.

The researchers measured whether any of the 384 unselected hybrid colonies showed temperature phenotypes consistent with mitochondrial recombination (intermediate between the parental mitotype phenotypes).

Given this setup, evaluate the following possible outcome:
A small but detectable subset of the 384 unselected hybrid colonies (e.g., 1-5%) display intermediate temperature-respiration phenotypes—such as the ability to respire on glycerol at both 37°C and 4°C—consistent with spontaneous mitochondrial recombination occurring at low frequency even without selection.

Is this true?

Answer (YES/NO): YES